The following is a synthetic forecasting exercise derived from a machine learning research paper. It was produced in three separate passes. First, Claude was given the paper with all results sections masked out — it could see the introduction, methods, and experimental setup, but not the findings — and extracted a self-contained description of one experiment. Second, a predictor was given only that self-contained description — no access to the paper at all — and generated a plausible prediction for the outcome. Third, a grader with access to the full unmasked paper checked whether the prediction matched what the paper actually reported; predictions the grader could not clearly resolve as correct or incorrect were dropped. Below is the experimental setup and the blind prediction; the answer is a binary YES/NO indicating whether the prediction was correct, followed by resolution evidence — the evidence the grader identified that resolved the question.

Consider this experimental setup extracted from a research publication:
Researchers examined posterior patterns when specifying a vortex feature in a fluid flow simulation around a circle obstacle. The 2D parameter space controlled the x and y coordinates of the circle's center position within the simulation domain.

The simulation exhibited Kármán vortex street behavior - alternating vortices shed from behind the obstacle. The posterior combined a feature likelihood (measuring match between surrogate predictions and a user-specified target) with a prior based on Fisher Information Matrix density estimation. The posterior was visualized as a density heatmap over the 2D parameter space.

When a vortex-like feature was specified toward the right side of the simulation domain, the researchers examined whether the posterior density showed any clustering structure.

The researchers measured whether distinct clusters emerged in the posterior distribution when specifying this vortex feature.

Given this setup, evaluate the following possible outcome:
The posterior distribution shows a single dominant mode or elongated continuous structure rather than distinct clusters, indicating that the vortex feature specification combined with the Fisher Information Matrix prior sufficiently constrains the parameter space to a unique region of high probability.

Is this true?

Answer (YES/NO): NO